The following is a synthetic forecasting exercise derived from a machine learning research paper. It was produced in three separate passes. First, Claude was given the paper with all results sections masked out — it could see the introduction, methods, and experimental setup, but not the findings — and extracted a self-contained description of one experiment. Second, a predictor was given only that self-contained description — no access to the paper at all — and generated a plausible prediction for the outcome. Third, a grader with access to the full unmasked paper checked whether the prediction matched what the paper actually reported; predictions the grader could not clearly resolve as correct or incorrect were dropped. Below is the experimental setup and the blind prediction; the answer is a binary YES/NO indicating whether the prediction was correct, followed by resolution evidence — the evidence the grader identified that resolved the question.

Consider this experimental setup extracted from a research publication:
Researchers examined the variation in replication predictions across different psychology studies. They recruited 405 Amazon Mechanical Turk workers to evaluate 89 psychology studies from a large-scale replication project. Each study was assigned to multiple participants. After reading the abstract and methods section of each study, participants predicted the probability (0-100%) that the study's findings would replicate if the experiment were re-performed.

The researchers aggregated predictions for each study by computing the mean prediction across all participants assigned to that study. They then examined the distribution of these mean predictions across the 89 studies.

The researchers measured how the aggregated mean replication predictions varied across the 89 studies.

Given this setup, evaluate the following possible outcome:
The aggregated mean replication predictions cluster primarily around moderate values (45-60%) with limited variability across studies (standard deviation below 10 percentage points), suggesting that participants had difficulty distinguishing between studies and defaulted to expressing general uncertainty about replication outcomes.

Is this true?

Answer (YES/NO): NO